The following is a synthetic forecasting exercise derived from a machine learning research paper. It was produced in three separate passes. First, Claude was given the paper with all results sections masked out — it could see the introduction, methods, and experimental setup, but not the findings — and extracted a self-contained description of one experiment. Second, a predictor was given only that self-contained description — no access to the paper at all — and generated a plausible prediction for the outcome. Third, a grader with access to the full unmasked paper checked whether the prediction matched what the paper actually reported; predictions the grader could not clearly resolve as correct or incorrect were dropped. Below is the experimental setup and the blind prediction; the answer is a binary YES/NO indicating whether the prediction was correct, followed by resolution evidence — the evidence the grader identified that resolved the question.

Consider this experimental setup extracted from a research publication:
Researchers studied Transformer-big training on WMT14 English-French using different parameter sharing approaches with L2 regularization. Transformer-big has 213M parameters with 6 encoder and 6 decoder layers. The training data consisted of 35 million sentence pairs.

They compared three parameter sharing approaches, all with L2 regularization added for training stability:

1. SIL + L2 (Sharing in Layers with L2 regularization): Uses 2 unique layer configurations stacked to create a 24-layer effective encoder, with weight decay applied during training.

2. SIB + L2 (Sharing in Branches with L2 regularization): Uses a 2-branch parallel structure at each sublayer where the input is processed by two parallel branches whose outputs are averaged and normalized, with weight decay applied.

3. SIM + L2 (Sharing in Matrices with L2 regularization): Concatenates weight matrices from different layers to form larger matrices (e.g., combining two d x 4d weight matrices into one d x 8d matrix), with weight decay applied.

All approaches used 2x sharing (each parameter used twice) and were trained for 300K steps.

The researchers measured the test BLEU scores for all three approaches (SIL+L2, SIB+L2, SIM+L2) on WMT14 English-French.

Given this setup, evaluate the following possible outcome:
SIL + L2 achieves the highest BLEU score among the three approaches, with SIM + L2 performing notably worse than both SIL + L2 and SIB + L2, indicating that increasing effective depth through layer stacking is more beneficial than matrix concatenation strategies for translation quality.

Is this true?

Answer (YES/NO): NO